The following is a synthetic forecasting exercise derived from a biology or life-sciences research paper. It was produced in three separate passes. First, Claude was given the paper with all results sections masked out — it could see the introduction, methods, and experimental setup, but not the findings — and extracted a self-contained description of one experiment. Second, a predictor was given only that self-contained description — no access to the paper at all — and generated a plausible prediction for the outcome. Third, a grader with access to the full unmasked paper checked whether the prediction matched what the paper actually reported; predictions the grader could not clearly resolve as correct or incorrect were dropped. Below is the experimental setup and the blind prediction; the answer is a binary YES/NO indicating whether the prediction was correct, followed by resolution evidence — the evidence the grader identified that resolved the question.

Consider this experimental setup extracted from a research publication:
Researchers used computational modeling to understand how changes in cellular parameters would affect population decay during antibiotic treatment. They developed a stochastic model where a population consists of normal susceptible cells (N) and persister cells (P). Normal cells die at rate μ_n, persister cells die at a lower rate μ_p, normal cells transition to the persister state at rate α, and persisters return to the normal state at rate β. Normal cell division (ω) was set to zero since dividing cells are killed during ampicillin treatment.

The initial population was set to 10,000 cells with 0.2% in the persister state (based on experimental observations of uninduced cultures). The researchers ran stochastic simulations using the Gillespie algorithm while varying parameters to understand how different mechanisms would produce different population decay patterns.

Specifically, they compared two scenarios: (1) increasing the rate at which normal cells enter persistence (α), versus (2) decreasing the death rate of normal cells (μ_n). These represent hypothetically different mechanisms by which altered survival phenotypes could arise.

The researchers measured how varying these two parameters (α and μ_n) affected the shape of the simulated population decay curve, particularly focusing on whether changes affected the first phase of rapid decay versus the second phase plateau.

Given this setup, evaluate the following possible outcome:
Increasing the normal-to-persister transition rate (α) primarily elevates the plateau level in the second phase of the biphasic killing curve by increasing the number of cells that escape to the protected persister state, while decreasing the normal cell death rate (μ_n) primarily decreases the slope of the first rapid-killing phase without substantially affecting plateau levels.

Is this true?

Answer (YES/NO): YES